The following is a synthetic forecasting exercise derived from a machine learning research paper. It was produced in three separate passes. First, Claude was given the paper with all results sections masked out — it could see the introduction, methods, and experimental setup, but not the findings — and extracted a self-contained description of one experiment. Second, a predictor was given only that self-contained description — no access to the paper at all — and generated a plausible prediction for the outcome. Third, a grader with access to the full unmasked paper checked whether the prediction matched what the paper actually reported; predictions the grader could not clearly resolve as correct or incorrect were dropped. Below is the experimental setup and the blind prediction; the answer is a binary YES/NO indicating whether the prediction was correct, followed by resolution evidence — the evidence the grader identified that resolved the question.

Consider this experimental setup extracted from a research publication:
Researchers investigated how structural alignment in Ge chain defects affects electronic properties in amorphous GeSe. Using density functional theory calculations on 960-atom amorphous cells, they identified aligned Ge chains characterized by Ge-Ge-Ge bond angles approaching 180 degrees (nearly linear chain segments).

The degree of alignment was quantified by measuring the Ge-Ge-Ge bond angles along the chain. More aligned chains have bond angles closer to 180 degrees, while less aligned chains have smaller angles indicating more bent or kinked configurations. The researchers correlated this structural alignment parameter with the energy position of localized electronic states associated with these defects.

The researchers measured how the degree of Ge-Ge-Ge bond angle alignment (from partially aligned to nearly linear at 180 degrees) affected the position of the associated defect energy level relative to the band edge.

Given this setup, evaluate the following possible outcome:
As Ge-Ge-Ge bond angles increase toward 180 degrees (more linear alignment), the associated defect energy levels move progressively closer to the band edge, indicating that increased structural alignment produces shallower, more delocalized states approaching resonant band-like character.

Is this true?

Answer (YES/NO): NO